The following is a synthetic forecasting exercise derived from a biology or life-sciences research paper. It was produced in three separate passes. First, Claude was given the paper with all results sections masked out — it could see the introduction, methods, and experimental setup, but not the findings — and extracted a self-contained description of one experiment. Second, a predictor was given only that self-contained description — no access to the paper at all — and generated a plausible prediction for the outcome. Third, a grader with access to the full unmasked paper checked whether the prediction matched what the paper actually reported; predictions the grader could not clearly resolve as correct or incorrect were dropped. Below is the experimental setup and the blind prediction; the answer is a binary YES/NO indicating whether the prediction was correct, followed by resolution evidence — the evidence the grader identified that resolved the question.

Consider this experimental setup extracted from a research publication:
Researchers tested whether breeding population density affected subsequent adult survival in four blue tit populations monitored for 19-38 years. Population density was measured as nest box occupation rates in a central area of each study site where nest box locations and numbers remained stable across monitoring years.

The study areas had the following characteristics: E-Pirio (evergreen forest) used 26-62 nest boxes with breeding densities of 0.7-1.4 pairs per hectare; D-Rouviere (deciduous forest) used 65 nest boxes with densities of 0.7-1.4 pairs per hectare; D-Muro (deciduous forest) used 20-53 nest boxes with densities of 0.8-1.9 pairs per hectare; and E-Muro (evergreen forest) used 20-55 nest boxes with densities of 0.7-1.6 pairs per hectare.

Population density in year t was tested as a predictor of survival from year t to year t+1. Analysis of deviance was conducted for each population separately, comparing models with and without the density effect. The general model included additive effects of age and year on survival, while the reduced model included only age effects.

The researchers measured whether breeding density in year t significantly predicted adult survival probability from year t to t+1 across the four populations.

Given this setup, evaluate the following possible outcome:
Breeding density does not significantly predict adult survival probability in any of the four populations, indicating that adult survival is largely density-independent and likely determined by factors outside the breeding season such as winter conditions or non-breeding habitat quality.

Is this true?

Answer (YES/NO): NO